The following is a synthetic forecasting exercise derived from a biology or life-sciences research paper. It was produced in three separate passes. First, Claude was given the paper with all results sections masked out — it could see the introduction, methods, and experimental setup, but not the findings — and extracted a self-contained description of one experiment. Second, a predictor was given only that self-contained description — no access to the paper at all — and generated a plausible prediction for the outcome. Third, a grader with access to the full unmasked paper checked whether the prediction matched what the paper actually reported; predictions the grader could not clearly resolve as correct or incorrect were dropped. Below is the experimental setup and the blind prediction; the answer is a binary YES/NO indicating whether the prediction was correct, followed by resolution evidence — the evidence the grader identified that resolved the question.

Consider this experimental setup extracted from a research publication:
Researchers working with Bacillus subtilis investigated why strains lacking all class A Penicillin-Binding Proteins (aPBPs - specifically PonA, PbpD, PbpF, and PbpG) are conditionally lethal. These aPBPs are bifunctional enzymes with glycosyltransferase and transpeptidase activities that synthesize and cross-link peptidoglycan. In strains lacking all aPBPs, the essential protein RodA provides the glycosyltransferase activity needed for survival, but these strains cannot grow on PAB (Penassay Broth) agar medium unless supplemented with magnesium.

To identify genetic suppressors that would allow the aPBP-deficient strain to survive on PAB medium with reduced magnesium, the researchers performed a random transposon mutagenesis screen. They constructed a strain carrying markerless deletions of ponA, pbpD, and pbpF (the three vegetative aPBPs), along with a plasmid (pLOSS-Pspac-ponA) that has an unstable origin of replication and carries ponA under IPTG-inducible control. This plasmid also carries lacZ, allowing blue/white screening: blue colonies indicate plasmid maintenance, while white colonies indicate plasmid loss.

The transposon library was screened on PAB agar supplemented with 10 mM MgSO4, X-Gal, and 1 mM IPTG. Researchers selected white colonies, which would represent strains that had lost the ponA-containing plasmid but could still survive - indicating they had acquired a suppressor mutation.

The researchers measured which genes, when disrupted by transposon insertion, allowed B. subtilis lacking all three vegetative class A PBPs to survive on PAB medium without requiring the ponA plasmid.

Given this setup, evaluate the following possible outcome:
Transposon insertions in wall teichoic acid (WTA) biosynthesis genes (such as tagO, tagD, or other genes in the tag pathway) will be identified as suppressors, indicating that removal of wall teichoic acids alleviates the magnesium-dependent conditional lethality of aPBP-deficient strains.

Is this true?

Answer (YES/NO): NO